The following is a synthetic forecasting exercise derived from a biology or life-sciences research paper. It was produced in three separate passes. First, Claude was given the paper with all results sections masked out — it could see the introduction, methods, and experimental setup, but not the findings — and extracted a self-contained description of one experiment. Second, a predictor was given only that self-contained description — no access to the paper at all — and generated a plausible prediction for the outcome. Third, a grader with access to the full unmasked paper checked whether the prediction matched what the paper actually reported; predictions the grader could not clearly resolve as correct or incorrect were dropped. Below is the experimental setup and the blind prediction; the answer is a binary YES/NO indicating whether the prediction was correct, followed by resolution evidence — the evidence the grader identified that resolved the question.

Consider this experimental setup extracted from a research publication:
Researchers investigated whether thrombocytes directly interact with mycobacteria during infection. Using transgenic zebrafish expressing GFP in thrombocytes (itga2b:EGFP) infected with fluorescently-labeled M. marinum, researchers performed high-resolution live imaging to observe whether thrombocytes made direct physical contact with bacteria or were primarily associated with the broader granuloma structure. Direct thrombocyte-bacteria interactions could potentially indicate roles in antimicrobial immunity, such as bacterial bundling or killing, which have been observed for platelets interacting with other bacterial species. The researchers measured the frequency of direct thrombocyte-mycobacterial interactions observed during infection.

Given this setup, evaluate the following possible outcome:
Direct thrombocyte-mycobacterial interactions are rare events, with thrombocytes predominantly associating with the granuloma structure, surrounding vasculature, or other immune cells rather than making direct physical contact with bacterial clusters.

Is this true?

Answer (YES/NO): YES